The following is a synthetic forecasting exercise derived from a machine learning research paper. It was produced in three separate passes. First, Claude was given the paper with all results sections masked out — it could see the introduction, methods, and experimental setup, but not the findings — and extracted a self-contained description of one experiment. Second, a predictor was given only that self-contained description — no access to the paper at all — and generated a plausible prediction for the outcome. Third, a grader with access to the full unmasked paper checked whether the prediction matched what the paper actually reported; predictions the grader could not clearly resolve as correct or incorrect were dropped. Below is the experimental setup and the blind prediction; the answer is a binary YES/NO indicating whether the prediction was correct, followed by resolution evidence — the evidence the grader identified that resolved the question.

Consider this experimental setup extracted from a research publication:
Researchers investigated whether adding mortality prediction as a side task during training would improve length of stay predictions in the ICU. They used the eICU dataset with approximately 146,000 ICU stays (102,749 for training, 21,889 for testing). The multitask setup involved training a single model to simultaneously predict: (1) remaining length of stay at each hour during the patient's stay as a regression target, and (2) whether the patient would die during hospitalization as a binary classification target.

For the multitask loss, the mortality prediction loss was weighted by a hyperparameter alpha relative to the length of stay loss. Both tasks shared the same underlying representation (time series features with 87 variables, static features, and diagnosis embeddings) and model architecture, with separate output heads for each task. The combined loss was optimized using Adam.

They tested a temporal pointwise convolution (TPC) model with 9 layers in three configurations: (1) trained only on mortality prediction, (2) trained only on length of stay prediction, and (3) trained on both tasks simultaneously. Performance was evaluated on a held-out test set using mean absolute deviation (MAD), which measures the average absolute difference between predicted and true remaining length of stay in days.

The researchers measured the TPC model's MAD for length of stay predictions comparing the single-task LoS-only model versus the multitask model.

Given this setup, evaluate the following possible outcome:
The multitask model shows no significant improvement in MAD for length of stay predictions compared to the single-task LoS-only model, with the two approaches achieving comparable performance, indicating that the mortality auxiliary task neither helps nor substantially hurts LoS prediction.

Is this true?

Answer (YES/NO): NO